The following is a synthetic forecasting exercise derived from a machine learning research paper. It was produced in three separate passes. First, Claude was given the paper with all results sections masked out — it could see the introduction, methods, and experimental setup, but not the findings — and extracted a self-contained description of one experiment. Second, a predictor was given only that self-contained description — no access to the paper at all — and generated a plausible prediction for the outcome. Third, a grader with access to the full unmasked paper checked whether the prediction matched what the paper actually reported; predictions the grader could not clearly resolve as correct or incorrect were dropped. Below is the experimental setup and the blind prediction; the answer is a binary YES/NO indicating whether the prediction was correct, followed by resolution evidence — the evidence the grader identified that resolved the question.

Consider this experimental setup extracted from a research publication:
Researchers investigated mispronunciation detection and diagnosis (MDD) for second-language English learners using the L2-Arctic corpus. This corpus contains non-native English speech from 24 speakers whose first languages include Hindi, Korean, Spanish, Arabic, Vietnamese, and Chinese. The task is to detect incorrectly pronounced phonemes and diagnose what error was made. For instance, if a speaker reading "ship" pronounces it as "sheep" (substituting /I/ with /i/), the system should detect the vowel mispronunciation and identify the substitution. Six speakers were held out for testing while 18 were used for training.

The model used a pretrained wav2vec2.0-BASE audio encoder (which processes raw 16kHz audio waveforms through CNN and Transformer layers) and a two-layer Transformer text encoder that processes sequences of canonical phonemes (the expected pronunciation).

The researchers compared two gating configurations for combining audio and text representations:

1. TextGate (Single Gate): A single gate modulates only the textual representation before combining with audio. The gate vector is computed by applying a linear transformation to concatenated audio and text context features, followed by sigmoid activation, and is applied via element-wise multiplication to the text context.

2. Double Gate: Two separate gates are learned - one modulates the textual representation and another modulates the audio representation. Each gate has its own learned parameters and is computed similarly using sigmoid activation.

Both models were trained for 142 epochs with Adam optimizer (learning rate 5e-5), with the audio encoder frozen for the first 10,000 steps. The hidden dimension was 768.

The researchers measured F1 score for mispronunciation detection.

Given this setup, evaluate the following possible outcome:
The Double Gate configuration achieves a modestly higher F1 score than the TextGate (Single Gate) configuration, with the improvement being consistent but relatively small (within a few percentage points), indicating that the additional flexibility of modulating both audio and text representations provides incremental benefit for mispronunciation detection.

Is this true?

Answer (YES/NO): NO